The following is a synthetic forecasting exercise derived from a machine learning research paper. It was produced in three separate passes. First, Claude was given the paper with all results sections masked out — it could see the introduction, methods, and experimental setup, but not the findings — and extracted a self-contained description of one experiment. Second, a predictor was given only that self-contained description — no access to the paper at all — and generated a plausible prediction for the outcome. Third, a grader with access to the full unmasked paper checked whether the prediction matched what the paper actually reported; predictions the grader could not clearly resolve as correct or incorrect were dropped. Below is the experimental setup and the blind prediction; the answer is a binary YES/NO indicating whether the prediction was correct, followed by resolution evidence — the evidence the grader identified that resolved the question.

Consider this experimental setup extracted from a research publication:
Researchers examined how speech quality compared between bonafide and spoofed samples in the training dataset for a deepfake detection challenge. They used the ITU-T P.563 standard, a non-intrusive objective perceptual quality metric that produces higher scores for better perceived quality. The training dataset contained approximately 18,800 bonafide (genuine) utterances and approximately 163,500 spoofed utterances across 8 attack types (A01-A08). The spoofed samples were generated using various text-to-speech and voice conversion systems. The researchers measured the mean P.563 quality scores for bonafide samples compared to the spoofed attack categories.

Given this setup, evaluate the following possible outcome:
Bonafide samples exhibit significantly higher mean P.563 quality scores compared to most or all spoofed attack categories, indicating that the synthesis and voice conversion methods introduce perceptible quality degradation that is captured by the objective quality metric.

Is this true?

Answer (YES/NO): NO